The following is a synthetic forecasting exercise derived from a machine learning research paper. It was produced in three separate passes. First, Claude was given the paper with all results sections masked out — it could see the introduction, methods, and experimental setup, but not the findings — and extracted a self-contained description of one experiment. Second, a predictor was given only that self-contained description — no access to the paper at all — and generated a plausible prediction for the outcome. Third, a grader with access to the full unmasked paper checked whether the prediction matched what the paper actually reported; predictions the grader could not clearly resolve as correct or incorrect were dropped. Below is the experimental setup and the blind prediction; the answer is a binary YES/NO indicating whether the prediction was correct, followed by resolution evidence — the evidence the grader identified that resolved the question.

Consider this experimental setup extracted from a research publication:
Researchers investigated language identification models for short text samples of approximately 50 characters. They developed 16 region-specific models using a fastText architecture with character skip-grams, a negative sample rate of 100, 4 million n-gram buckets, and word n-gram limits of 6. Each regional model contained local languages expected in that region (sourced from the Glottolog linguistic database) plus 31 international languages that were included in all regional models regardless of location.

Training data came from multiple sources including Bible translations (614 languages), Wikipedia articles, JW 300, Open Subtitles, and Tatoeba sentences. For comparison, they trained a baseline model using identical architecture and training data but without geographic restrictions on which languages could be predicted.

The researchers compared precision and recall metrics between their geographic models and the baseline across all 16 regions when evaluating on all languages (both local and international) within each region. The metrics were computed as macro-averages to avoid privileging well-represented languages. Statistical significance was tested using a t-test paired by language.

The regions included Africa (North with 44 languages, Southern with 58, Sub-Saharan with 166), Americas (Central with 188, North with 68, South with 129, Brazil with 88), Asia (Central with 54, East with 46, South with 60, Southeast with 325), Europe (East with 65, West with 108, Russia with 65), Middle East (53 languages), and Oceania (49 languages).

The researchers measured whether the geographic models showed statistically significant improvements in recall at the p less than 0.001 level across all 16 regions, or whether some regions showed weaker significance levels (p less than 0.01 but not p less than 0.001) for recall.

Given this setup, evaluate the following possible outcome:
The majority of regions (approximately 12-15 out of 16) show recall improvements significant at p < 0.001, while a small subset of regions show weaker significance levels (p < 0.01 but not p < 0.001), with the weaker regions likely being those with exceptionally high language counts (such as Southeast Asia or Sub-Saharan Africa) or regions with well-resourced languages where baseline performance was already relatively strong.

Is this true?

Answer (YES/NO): NO